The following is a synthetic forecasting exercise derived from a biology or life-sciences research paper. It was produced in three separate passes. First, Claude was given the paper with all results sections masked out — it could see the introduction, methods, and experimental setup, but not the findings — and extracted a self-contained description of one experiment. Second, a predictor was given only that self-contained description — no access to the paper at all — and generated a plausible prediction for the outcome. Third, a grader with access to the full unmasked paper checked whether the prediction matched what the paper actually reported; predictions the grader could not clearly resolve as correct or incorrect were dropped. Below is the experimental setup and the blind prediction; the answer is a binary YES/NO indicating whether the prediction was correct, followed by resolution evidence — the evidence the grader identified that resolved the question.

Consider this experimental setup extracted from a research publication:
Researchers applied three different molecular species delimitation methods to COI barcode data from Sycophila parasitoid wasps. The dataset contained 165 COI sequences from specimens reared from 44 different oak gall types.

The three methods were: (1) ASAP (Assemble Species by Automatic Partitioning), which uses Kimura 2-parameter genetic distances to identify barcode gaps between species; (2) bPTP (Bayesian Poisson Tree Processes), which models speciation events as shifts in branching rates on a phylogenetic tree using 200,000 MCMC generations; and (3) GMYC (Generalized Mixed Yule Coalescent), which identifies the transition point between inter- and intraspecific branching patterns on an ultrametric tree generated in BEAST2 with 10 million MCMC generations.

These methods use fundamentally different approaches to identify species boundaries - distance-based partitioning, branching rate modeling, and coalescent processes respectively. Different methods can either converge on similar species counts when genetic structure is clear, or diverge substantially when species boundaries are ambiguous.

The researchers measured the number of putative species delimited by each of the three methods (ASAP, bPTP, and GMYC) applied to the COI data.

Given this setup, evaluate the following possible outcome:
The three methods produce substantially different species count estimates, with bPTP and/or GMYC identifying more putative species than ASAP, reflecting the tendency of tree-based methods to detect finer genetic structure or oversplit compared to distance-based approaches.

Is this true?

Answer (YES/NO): YES